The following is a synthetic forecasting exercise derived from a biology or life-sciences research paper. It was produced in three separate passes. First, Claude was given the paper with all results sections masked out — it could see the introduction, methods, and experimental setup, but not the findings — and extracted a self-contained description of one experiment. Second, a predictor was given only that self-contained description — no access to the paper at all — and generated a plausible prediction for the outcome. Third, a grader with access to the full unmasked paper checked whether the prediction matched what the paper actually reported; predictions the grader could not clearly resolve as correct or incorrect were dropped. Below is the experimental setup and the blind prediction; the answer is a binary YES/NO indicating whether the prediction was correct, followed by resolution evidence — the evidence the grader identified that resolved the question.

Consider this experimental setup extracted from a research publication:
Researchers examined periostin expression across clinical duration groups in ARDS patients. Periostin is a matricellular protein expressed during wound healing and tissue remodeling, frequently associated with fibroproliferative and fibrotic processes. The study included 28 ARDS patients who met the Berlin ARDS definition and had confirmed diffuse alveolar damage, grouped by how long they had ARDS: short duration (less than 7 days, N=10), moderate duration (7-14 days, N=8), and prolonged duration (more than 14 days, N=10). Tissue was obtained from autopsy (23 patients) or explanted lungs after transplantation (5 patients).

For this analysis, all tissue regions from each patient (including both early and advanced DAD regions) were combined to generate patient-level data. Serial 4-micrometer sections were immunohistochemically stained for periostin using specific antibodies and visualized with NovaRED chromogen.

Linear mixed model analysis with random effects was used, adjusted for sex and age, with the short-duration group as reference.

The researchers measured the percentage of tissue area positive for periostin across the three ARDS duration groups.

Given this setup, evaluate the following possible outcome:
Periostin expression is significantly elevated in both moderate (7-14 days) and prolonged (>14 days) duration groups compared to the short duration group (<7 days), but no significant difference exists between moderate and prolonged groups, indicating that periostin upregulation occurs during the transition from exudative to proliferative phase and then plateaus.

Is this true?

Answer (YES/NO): NO